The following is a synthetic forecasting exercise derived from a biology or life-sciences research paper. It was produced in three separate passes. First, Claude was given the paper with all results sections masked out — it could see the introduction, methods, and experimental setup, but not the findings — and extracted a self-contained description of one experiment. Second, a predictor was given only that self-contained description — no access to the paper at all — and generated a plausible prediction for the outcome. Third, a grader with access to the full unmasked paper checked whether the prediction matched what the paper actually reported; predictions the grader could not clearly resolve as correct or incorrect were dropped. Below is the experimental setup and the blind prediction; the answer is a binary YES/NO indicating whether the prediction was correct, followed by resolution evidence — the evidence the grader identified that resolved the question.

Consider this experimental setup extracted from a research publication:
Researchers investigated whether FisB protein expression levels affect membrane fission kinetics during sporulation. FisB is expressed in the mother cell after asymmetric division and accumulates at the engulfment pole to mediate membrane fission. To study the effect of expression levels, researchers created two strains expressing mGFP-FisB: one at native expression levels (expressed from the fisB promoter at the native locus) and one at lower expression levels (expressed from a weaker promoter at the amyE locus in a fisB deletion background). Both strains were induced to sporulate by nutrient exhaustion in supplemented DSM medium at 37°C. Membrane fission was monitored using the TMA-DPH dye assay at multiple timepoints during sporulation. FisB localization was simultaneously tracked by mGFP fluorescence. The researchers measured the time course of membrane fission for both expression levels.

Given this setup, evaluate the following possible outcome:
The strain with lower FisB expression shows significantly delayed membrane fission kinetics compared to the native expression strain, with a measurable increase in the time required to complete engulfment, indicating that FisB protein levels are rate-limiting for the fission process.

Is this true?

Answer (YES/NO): YES